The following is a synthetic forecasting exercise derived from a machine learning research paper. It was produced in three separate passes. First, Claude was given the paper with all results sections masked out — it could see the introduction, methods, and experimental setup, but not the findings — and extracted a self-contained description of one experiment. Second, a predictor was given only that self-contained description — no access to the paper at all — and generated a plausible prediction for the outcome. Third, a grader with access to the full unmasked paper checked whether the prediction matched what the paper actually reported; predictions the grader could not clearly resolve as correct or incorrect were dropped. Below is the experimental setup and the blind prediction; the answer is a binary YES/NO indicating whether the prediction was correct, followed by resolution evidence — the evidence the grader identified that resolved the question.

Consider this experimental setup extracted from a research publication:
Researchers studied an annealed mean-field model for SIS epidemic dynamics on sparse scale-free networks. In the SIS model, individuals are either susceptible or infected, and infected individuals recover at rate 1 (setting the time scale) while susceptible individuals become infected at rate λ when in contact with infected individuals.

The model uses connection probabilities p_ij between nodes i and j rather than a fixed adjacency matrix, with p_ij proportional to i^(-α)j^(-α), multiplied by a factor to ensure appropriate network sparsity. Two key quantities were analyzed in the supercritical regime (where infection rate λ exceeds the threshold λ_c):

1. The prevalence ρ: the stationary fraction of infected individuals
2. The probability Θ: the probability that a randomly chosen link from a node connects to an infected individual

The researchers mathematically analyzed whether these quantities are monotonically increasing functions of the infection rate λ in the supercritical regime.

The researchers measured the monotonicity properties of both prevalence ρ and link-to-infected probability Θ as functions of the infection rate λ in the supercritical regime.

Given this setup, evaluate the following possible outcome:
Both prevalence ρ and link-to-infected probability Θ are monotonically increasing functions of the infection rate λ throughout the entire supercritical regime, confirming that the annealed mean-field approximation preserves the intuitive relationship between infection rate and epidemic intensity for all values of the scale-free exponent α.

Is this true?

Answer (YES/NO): YES